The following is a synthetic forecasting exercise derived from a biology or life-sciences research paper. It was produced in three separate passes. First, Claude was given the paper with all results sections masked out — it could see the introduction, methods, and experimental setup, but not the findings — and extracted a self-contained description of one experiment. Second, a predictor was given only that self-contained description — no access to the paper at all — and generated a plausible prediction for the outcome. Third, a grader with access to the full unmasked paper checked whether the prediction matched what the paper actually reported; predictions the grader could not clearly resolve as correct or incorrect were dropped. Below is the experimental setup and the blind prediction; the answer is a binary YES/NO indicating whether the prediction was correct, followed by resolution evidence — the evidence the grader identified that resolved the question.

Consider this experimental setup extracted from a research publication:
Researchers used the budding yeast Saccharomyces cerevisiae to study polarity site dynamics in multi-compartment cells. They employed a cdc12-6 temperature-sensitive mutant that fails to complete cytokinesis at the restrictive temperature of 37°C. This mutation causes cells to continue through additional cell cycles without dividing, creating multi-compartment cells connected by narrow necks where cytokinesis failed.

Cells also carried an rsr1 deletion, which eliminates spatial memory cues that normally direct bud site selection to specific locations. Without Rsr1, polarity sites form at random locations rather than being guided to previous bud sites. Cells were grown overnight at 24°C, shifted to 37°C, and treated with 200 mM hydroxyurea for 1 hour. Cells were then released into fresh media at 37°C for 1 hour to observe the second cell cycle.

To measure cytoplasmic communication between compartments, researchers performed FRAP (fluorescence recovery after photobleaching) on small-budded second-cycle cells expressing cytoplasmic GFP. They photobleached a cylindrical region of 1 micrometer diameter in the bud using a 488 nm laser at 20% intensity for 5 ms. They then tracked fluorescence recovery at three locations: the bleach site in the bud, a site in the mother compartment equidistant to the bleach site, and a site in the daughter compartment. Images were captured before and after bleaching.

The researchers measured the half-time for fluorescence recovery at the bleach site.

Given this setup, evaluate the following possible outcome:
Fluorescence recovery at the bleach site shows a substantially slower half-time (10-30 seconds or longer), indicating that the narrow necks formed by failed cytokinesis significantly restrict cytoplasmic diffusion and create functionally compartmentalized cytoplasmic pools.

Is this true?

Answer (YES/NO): NO